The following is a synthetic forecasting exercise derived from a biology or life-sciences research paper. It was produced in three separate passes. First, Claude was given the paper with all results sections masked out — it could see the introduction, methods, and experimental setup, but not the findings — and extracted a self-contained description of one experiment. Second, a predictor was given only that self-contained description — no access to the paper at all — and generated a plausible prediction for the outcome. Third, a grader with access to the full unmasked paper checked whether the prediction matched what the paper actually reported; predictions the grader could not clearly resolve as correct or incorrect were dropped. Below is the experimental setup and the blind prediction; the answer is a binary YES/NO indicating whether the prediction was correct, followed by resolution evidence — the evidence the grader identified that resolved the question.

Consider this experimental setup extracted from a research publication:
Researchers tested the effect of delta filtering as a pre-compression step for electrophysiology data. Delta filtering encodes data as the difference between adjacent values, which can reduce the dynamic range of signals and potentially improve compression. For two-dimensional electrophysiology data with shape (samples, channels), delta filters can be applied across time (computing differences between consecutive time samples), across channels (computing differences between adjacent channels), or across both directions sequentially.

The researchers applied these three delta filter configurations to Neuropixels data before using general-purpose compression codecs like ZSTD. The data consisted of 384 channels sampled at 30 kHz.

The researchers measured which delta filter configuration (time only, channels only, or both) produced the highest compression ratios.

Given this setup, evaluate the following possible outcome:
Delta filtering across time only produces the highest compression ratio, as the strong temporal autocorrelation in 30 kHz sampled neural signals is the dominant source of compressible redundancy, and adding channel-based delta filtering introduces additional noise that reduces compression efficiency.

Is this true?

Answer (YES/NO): YES